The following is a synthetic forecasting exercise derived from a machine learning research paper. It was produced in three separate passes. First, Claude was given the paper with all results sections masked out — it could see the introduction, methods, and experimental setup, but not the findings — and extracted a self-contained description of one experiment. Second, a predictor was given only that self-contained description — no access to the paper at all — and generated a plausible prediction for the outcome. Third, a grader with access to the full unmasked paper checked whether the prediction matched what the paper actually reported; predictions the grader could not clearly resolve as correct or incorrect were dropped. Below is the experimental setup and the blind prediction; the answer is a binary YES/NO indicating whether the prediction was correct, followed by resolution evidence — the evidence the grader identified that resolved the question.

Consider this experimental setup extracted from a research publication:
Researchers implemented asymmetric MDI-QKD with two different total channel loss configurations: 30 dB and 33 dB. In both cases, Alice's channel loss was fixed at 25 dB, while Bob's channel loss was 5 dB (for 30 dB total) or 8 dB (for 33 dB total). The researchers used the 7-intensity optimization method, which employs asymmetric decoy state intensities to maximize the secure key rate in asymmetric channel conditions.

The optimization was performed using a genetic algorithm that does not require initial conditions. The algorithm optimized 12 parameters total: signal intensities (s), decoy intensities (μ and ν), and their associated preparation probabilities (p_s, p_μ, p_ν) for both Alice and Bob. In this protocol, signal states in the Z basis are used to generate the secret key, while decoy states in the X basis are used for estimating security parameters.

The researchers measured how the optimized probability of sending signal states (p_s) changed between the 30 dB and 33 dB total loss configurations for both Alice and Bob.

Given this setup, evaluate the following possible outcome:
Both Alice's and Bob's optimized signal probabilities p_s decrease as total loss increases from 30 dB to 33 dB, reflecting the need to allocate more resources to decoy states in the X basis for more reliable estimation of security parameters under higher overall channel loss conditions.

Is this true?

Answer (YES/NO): NO